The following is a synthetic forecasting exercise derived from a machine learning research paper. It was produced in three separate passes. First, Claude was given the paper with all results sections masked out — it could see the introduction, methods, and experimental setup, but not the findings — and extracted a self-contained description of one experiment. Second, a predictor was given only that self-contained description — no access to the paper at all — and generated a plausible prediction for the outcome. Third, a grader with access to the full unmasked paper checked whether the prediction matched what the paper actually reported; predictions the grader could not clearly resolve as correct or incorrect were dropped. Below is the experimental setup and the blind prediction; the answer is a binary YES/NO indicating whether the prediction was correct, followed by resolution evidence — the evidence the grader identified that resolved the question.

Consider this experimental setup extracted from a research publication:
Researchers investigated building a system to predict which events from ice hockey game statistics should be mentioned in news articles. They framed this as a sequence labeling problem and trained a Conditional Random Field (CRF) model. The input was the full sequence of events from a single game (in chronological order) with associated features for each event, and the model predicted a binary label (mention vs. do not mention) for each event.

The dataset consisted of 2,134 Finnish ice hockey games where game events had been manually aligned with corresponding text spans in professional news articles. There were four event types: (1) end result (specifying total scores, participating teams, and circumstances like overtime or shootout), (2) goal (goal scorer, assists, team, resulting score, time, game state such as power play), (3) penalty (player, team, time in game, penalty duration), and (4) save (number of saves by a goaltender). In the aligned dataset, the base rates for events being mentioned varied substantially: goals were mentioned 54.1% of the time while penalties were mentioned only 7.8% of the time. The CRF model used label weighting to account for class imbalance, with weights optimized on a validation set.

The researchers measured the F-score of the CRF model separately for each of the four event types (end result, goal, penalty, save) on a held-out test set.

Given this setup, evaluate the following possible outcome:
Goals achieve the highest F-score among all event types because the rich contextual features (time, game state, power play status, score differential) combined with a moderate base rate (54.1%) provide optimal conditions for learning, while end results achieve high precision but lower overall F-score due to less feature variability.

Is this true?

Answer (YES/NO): NO